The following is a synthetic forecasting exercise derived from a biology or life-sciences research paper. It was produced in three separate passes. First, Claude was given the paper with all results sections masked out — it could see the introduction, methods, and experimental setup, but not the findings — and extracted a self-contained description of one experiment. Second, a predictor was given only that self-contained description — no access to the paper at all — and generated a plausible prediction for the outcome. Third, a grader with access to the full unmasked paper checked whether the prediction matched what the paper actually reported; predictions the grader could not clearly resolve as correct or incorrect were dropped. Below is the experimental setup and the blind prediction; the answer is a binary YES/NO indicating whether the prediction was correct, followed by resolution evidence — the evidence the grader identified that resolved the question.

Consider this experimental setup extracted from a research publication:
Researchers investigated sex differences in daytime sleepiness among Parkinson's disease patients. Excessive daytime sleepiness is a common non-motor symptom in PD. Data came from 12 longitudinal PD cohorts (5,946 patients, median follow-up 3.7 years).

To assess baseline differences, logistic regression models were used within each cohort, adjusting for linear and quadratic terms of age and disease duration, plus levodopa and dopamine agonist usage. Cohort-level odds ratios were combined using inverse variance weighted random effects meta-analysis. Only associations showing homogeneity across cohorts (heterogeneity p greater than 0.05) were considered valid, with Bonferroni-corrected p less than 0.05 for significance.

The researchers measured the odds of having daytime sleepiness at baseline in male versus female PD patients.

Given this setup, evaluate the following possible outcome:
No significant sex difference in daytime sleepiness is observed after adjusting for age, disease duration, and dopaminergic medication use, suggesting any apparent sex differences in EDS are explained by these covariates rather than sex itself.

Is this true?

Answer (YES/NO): NO